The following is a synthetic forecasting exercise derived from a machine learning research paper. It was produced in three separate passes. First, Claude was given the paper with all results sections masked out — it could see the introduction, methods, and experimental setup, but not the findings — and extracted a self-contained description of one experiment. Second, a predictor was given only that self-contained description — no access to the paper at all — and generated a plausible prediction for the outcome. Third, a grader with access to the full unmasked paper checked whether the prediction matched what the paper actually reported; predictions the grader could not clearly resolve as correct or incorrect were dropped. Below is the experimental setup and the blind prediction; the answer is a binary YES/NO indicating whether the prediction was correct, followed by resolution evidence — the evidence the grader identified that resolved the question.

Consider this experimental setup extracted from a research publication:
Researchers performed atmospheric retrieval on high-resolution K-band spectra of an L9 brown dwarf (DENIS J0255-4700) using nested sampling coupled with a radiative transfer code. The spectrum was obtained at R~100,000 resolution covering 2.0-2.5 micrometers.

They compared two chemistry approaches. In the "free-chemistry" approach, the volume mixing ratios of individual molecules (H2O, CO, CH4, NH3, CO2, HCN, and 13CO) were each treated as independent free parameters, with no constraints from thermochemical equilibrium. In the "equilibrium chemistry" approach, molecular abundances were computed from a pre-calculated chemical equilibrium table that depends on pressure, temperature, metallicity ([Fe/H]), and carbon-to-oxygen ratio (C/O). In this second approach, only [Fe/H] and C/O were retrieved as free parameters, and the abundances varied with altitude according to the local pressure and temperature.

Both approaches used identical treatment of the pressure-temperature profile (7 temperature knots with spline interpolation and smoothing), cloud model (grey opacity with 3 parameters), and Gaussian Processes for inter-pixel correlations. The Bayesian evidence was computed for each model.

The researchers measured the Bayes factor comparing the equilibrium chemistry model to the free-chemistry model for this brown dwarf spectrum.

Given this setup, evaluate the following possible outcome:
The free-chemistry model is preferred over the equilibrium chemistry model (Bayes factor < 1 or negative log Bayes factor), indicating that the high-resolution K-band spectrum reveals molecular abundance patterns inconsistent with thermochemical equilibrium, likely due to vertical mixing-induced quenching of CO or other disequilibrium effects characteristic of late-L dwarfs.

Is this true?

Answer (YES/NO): YES